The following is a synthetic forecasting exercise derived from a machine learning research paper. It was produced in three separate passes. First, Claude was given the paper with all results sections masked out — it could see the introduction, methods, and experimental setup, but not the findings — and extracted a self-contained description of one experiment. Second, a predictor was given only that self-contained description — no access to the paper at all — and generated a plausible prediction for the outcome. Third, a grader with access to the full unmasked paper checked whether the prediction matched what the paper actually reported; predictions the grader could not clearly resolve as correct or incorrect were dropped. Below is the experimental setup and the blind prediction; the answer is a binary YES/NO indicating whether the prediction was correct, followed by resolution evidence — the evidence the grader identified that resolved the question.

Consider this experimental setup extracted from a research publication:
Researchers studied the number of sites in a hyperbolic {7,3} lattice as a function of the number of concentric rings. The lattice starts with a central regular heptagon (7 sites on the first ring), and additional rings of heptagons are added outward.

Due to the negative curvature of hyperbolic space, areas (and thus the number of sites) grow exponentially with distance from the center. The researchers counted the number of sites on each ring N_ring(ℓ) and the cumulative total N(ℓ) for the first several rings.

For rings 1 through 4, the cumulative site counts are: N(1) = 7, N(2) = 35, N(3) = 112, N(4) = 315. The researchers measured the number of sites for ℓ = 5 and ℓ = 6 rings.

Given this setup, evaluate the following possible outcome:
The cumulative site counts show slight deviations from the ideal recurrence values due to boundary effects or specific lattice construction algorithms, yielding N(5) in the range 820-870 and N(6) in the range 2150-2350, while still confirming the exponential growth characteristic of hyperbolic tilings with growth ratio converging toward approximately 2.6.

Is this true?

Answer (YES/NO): NO